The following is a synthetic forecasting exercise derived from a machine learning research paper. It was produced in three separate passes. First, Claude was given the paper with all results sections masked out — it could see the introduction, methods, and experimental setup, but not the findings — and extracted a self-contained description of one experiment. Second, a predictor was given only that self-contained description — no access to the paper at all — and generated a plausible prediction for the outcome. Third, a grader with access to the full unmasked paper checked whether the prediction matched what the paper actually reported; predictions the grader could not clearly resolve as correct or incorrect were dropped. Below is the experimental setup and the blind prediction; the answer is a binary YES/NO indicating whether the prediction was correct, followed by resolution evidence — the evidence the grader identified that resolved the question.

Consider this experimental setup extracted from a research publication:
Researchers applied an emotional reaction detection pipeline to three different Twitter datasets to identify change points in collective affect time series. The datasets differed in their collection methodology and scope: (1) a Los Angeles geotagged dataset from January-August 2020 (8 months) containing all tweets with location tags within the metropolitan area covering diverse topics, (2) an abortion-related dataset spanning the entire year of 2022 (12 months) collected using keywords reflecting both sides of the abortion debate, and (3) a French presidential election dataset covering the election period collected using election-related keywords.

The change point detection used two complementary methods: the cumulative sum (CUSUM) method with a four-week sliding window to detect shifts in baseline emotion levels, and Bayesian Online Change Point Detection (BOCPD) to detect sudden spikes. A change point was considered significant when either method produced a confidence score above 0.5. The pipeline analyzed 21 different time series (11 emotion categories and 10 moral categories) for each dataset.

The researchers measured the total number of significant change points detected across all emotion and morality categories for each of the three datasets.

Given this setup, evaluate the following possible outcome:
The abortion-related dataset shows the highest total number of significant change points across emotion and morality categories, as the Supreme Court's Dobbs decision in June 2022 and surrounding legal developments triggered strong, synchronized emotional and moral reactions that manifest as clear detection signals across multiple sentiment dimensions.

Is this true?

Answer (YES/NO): YES